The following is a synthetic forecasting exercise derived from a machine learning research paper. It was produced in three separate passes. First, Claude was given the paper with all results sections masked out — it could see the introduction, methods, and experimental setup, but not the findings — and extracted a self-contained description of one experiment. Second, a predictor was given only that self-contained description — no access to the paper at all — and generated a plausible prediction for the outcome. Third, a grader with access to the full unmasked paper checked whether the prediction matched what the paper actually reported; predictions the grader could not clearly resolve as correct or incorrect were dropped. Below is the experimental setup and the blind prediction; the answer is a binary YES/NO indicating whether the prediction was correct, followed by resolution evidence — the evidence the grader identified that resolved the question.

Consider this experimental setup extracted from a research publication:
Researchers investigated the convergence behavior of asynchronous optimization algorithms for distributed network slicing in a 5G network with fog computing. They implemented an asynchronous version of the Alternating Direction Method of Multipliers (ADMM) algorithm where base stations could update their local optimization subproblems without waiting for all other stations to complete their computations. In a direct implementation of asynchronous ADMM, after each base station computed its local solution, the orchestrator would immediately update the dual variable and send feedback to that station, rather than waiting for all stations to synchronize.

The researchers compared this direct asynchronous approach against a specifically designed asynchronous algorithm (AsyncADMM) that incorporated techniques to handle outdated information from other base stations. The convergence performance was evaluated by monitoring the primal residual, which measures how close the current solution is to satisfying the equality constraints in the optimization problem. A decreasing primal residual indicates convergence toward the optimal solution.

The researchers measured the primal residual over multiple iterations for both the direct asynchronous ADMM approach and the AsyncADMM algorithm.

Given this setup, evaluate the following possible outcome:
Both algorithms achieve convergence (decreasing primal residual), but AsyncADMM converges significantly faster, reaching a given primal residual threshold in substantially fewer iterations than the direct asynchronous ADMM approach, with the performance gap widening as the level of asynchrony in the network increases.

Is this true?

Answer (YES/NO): NO